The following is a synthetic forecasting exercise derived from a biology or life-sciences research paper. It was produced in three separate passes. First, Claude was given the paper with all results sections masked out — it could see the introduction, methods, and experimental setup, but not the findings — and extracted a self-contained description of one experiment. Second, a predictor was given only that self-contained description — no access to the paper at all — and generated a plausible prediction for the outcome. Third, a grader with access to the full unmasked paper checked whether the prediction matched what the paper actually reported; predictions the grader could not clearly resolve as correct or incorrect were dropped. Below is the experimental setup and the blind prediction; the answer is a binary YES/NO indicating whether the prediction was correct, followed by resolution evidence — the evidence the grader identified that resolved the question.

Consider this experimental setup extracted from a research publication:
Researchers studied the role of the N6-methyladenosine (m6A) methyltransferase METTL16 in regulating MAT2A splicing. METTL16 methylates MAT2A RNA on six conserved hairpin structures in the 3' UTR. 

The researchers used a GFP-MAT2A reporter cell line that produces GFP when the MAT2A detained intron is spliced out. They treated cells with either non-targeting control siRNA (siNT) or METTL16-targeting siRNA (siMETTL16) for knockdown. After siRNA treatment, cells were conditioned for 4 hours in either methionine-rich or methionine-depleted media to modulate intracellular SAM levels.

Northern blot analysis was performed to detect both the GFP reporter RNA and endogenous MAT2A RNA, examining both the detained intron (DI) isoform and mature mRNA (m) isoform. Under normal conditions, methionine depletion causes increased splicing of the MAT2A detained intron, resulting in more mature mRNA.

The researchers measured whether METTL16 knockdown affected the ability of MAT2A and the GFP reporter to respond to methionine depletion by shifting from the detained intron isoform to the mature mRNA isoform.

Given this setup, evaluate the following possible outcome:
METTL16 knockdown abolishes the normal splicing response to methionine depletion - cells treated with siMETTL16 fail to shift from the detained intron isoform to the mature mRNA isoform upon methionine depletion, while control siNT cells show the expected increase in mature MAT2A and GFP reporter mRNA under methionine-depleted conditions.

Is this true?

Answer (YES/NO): YES